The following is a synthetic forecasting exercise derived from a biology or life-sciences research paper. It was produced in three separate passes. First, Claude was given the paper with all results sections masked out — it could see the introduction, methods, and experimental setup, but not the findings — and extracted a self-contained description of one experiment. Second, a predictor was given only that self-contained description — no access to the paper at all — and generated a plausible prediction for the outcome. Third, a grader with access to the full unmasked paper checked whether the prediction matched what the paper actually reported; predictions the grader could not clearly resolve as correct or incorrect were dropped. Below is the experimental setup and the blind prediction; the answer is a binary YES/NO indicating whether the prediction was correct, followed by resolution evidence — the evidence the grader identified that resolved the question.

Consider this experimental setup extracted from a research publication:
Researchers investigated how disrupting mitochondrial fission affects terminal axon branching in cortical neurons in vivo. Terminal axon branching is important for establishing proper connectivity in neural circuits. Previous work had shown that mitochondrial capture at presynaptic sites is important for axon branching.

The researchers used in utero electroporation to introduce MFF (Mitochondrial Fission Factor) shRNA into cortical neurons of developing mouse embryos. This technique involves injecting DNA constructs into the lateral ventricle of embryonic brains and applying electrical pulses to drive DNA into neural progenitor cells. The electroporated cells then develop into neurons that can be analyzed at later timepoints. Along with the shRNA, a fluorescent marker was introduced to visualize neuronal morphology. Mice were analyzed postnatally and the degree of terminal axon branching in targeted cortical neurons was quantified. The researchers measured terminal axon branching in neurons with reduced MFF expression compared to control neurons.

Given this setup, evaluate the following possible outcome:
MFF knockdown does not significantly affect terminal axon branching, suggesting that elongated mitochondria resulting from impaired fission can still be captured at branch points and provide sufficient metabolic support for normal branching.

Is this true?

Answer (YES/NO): NO